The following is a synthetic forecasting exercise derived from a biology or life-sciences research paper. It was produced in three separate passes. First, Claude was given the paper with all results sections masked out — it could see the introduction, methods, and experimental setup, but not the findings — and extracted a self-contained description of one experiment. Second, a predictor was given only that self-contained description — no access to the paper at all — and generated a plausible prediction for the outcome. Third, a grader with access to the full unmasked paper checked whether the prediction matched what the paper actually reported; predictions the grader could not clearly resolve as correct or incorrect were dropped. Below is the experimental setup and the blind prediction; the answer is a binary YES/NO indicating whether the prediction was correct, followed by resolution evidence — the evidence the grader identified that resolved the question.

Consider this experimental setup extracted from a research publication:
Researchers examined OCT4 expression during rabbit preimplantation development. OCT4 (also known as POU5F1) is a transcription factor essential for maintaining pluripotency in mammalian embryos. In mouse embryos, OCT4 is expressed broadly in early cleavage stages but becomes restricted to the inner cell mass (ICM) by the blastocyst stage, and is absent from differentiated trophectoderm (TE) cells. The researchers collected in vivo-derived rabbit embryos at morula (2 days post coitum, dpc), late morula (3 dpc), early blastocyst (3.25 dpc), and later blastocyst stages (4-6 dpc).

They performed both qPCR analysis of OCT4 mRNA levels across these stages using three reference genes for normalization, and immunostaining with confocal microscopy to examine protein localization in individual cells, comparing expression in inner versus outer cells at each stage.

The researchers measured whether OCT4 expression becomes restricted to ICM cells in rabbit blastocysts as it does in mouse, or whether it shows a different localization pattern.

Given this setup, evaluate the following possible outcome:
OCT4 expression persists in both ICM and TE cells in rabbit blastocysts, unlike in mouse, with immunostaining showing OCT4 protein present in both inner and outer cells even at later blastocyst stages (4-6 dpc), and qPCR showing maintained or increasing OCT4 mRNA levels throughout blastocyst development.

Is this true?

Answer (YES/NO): NO